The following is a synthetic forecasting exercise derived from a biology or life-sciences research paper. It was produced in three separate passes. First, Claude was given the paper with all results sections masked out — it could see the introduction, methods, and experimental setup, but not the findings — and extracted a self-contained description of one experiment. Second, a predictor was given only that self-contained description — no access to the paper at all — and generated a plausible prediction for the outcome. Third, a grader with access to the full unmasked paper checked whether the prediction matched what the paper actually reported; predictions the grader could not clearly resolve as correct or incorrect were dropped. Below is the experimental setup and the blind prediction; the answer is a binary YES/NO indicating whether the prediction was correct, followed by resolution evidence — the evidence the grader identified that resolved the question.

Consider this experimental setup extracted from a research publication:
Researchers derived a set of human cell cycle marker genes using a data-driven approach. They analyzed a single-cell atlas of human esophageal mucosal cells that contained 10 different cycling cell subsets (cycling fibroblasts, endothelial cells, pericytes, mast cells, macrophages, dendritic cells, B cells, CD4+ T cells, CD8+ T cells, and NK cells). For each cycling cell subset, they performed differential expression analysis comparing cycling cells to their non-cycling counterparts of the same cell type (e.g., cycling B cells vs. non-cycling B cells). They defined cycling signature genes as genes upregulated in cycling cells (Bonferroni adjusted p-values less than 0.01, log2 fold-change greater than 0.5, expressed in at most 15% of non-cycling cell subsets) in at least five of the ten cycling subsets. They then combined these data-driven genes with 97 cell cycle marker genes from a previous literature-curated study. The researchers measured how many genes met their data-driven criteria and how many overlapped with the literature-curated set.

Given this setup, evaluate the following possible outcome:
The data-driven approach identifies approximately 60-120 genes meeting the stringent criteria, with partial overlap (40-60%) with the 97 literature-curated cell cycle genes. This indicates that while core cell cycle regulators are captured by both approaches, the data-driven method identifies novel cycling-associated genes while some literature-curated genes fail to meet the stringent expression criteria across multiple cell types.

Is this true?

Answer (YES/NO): NO